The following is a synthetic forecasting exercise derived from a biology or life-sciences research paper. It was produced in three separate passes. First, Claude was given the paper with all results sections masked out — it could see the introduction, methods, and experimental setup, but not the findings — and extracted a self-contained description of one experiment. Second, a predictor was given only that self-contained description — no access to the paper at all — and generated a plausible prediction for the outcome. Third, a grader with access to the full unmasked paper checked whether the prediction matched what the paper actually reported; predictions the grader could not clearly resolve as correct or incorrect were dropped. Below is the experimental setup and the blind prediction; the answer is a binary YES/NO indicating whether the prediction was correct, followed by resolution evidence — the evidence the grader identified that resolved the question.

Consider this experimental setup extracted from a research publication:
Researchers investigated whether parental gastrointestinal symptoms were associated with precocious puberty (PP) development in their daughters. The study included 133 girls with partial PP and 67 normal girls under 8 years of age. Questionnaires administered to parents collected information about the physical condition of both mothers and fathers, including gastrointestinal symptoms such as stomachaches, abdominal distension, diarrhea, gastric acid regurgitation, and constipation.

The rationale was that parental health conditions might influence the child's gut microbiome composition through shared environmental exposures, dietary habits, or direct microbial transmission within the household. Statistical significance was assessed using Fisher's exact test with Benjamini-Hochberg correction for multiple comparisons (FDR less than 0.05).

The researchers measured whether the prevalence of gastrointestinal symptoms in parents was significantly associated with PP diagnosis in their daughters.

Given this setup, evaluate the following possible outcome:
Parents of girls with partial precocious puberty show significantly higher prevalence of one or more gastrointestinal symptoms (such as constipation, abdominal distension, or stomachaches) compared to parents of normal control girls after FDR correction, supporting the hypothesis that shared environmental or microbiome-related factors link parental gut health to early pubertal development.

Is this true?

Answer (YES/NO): NO